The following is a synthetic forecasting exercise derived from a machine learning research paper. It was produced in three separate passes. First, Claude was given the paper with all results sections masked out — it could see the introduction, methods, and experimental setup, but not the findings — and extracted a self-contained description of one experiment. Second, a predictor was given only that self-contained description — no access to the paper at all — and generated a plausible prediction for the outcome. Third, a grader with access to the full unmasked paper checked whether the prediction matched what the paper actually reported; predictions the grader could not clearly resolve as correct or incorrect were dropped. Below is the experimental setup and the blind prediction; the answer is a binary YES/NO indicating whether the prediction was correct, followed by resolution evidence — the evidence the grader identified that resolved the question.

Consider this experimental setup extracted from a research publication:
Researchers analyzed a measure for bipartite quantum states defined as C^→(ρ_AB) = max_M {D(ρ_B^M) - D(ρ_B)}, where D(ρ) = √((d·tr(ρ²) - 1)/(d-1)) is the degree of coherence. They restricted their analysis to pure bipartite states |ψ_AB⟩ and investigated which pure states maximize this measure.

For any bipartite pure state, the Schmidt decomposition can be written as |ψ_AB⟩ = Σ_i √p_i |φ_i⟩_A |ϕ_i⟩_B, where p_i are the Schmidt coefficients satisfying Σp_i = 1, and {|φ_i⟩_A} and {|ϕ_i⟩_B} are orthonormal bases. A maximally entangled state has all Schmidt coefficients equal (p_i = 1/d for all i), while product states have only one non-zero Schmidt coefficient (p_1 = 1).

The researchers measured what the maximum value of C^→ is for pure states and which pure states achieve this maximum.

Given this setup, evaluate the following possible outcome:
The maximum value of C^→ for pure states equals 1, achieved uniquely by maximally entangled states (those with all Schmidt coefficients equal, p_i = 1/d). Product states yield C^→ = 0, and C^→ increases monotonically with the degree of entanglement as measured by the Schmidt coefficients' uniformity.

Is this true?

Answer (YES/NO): NO